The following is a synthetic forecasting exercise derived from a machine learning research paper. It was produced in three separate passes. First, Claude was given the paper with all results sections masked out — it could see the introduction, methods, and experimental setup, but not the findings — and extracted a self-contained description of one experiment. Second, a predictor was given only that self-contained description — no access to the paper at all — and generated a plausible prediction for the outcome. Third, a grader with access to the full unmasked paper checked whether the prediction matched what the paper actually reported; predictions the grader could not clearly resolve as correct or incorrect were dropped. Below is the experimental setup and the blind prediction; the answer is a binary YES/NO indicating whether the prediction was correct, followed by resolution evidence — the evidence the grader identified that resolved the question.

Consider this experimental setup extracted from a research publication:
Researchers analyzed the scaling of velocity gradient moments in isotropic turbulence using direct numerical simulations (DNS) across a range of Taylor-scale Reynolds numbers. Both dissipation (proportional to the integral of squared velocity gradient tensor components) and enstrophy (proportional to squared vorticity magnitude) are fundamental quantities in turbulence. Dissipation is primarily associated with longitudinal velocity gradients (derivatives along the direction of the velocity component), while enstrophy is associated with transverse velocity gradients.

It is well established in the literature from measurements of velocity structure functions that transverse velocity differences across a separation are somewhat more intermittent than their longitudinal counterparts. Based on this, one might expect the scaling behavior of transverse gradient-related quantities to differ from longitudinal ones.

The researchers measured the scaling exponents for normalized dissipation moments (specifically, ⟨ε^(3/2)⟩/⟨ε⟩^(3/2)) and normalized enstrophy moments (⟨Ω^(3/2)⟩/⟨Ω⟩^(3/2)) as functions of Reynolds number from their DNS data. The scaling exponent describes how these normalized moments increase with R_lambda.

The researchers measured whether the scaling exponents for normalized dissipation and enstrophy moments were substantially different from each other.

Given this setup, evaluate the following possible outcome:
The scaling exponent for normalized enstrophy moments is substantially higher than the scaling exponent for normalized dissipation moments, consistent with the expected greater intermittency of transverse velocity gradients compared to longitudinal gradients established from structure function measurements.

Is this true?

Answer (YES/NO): NO